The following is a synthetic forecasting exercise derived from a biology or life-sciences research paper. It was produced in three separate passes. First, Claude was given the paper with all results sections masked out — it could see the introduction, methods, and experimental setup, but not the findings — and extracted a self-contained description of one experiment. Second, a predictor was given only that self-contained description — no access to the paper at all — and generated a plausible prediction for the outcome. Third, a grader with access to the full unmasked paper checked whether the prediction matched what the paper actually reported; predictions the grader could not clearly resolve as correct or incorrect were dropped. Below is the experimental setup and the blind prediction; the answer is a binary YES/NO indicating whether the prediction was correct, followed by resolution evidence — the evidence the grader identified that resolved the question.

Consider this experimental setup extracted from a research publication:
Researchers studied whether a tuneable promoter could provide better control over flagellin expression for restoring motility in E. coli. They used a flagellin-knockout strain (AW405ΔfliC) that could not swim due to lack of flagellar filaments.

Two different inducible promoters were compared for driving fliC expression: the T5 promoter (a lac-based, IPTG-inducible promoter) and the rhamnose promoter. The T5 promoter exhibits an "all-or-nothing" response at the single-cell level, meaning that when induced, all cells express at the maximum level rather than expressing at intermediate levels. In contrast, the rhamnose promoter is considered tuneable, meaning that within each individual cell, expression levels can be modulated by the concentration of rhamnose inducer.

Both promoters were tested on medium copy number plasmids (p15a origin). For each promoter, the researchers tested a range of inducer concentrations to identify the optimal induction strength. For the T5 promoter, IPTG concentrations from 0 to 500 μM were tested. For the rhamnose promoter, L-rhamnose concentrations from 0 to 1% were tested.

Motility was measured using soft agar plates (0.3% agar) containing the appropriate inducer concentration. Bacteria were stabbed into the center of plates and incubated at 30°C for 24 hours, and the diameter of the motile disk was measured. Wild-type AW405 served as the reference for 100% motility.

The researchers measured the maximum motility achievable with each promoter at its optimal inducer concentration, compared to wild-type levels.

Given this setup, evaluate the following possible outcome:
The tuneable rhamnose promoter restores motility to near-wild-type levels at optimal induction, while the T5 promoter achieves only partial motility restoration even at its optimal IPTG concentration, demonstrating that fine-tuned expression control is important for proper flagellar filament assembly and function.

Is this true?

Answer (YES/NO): NO